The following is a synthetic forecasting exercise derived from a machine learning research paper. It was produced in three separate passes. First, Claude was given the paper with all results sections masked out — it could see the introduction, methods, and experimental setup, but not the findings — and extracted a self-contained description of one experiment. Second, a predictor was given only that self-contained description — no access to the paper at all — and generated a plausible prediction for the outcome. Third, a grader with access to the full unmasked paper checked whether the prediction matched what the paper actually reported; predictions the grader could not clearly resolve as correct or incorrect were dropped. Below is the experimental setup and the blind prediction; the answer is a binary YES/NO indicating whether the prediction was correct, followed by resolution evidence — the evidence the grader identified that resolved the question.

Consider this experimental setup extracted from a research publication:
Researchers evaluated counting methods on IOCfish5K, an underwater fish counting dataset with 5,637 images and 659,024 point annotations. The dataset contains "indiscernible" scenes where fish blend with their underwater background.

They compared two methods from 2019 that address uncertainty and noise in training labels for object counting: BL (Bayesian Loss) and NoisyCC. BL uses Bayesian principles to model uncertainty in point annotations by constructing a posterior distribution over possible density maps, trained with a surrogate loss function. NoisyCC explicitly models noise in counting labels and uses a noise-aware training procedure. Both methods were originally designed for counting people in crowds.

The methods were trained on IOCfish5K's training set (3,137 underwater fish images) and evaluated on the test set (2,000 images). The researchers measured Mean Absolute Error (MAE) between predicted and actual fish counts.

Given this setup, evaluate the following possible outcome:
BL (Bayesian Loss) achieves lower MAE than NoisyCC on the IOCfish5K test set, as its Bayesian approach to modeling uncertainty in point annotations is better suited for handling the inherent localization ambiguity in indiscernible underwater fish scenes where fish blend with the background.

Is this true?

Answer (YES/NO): NO